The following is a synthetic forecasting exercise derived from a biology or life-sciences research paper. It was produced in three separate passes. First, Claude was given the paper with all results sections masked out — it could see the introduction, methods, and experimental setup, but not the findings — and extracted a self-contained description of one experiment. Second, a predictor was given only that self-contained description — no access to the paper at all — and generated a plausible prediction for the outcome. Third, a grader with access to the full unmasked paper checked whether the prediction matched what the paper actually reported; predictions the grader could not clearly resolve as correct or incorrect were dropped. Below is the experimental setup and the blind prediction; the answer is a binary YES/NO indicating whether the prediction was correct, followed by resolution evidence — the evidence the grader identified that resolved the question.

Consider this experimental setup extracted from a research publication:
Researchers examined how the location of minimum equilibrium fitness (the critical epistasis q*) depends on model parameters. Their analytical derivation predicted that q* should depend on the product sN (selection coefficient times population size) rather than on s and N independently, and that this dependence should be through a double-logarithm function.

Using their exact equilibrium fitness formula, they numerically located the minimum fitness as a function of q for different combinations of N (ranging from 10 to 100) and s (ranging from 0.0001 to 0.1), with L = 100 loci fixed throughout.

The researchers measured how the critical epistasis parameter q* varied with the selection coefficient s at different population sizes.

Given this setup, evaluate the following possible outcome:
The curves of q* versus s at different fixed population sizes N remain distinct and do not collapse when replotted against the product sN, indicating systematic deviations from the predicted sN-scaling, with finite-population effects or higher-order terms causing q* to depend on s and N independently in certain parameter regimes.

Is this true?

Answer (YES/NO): NO